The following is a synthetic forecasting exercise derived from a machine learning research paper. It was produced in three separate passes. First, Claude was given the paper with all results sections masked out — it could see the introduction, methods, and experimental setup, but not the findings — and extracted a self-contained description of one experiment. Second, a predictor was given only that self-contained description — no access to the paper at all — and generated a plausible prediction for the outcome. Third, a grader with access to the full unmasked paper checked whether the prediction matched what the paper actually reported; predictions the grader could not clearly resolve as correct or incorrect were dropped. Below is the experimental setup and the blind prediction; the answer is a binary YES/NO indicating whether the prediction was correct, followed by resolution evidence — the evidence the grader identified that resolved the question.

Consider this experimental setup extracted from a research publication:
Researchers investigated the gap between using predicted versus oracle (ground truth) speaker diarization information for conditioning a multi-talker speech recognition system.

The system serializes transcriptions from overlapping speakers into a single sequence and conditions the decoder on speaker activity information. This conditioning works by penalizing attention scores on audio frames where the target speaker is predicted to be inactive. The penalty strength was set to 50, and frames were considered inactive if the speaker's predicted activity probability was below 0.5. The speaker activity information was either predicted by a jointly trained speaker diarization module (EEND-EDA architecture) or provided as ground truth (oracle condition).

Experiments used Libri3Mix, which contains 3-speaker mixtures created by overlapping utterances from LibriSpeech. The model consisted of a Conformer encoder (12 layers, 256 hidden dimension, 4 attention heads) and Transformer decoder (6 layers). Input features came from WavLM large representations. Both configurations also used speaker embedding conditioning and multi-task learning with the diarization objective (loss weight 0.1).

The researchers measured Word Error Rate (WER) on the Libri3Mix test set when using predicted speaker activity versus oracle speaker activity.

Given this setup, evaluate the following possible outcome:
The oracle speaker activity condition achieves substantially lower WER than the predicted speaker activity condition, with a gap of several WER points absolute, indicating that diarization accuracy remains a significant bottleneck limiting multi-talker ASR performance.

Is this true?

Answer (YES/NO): YES